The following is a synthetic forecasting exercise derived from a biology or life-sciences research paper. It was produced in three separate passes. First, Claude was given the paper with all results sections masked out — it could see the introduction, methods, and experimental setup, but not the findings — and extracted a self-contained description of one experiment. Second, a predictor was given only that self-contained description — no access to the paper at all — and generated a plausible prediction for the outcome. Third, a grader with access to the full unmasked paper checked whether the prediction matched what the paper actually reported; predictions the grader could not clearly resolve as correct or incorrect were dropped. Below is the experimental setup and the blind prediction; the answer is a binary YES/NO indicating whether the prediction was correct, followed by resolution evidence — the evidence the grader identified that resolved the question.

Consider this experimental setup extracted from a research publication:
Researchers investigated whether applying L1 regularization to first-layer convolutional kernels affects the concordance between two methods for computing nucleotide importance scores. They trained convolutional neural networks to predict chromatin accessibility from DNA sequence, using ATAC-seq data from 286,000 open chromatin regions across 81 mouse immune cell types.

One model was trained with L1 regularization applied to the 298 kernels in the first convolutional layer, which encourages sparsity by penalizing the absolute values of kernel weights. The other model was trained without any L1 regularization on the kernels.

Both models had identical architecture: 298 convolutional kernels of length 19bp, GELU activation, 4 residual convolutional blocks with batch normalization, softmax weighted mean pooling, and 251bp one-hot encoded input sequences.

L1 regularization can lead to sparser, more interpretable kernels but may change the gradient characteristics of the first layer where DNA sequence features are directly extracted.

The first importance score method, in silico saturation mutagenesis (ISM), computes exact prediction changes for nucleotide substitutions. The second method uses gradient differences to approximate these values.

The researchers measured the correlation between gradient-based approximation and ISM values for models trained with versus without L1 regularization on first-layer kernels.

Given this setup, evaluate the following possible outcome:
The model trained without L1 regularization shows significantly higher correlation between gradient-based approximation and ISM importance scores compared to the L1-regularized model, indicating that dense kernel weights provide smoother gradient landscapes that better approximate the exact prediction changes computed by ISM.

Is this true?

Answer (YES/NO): NO